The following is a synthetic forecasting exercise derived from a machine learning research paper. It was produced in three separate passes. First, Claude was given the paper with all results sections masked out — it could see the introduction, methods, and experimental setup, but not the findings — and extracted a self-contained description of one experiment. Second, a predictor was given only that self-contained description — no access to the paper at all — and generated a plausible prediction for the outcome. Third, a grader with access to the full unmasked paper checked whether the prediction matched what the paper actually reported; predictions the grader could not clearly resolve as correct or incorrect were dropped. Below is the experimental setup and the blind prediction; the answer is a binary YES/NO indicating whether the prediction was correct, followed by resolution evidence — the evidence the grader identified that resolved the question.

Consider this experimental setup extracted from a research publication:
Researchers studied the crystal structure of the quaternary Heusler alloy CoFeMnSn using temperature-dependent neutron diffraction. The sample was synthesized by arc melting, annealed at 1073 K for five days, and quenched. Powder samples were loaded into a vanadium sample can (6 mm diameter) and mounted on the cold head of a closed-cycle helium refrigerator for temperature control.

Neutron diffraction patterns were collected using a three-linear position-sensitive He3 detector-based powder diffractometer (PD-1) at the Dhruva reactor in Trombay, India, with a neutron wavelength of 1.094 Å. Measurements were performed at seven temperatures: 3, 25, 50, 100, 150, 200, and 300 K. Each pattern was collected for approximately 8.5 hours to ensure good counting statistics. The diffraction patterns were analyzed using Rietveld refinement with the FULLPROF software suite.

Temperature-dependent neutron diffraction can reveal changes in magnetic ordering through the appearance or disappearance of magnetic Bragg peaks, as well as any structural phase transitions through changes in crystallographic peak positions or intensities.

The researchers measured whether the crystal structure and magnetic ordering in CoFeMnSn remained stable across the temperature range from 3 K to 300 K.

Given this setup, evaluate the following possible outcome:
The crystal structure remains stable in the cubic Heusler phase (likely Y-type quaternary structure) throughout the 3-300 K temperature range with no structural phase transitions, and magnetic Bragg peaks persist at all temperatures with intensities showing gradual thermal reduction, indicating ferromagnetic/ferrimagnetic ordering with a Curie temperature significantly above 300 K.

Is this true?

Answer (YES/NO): YES